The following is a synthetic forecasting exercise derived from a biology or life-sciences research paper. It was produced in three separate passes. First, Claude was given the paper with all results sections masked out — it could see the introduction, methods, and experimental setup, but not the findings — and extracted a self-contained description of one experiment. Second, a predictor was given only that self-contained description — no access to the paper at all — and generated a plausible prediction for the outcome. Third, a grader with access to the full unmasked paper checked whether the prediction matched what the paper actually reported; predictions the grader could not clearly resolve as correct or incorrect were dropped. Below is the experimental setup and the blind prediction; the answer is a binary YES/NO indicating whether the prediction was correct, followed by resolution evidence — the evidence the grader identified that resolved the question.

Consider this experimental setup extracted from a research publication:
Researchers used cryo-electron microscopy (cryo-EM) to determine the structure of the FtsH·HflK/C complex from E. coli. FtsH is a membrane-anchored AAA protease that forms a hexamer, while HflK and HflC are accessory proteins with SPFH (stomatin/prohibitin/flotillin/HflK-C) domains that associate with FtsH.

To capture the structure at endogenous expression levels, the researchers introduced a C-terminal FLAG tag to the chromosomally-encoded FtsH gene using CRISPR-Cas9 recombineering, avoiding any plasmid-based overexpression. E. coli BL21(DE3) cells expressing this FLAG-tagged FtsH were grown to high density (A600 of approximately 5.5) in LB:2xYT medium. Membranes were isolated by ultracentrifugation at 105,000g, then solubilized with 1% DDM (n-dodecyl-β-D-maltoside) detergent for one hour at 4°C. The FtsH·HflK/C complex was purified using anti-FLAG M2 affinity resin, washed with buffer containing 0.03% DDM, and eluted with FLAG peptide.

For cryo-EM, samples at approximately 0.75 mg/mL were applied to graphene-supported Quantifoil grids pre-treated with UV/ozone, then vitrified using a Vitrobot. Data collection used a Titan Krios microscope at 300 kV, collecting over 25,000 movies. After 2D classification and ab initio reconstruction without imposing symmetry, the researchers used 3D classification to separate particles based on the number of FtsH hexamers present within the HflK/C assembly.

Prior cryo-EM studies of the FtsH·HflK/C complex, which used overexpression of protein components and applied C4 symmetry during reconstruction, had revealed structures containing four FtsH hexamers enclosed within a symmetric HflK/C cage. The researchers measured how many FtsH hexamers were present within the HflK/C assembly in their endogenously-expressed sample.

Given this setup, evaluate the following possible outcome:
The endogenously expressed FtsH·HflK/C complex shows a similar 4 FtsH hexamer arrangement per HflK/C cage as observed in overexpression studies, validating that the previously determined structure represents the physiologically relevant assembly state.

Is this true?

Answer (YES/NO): NO